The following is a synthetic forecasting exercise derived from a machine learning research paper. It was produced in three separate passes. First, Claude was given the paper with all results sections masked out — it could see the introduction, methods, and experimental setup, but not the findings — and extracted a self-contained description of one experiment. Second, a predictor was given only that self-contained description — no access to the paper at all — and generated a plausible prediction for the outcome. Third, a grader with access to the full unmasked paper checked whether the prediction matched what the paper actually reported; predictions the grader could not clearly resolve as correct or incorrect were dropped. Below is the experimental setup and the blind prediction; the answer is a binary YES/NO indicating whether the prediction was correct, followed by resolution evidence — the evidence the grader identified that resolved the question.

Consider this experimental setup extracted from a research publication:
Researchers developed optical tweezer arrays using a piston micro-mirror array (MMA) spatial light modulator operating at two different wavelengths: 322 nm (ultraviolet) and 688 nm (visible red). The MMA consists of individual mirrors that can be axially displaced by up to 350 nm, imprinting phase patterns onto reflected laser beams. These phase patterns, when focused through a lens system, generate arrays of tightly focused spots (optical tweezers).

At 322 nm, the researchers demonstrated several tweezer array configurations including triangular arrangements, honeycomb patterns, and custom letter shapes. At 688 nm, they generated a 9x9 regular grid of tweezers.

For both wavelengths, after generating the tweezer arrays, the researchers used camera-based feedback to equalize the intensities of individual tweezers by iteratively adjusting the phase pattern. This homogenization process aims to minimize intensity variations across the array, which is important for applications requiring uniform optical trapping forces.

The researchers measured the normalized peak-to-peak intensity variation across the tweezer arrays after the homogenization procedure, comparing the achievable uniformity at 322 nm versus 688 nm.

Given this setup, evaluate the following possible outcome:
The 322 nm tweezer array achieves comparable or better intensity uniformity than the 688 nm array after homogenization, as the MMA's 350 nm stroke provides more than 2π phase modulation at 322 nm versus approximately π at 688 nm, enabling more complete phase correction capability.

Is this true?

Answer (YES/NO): YES